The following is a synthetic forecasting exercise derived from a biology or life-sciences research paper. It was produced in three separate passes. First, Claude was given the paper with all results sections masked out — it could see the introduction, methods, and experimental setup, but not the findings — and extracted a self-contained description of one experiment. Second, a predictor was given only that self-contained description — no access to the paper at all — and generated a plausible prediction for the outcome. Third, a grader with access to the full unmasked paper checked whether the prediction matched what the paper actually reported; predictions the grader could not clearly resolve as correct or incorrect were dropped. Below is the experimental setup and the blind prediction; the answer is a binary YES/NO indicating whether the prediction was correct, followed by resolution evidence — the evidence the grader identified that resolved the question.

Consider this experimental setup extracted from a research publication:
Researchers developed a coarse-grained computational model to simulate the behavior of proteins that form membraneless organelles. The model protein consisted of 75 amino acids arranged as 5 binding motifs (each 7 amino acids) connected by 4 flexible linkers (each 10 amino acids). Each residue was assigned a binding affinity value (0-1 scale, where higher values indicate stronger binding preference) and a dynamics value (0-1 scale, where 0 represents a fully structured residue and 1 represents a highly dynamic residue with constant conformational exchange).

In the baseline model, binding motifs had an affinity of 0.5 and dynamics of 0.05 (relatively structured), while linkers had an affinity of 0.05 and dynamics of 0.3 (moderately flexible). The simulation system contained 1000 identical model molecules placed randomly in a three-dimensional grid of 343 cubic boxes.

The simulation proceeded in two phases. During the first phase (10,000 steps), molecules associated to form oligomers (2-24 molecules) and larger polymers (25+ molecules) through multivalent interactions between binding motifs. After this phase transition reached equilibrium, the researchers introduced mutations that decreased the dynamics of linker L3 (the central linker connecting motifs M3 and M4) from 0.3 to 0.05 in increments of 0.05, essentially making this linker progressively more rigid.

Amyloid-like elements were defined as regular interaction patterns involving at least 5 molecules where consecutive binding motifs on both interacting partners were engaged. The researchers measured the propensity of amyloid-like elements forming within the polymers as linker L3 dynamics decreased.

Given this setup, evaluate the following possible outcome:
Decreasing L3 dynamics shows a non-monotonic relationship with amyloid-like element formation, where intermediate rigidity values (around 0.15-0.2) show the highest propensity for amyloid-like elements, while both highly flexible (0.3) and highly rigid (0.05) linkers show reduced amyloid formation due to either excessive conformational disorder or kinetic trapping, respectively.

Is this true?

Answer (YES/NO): NO